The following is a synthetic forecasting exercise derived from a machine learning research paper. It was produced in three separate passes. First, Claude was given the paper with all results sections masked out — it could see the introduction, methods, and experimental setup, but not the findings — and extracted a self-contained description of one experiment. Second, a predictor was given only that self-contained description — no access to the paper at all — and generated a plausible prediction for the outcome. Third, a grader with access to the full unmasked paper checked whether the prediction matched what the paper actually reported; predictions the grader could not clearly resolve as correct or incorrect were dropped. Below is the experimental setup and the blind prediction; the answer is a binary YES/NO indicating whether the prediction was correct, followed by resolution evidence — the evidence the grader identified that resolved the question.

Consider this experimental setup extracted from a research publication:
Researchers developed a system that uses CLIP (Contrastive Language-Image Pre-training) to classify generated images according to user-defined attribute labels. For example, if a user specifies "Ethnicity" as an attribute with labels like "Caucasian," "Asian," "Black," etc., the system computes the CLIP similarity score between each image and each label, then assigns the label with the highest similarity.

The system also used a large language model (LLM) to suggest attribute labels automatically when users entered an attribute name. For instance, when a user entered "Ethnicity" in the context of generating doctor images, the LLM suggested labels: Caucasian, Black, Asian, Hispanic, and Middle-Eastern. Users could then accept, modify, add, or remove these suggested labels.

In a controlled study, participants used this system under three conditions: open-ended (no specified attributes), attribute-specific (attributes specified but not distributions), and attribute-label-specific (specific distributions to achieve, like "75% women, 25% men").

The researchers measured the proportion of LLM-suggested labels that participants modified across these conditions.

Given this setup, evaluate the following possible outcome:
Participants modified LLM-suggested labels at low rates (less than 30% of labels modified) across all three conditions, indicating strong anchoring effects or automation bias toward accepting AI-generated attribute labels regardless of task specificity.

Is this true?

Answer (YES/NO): NO